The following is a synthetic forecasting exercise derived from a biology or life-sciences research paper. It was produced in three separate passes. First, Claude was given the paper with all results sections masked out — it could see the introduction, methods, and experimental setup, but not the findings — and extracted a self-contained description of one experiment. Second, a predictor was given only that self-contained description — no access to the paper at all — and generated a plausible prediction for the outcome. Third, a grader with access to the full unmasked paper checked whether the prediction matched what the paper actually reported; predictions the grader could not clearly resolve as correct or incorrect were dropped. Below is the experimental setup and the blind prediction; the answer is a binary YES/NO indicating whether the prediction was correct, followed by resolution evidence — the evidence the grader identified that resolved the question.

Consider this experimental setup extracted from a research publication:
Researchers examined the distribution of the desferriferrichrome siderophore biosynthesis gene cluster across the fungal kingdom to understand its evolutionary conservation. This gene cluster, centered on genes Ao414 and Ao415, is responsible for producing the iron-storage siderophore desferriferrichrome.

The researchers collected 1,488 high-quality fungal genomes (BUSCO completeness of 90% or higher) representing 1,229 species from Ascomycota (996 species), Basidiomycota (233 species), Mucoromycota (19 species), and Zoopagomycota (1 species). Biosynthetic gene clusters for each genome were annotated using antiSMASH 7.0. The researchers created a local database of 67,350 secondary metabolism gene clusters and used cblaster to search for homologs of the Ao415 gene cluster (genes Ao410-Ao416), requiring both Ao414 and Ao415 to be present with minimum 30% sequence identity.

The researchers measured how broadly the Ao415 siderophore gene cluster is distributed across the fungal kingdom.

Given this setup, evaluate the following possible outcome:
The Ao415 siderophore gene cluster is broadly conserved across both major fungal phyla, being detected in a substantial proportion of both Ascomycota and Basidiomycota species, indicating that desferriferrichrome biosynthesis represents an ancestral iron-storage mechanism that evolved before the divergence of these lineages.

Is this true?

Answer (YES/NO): NO